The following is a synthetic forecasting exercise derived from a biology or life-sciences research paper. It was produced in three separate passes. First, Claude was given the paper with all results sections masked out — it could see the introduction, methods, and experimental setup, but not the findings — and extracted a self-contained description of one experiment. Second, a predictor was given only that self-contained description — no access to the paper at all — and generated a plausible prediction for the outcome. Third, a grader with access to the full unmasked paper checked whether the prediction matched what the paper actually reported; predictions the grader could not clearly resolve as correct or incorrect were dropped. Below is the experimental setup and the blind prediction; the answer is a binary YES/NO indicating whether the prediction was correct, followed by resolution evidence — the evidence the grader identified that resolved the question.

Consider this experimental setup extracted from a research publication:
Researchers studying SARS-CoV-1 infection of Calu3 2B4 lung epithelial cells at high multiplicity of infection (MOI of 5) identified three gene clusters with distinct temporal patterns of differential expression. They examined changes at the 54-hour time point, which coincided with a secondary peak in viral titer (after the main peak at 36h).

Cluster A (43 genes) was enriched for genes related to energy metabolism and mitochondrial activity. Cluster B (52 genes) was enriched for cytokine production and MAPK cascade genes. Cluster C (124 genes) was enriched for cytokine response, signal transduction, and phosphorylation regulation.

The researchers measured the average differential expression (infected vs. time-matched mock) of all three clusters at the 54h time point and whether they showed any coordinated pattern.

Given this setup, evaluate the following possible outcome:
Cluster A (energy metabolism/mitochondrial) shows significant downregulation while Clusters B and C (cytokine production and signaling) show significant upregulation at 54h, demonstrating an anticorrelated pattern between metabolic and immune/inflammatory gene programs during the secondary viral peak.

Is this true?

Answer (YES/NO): YES